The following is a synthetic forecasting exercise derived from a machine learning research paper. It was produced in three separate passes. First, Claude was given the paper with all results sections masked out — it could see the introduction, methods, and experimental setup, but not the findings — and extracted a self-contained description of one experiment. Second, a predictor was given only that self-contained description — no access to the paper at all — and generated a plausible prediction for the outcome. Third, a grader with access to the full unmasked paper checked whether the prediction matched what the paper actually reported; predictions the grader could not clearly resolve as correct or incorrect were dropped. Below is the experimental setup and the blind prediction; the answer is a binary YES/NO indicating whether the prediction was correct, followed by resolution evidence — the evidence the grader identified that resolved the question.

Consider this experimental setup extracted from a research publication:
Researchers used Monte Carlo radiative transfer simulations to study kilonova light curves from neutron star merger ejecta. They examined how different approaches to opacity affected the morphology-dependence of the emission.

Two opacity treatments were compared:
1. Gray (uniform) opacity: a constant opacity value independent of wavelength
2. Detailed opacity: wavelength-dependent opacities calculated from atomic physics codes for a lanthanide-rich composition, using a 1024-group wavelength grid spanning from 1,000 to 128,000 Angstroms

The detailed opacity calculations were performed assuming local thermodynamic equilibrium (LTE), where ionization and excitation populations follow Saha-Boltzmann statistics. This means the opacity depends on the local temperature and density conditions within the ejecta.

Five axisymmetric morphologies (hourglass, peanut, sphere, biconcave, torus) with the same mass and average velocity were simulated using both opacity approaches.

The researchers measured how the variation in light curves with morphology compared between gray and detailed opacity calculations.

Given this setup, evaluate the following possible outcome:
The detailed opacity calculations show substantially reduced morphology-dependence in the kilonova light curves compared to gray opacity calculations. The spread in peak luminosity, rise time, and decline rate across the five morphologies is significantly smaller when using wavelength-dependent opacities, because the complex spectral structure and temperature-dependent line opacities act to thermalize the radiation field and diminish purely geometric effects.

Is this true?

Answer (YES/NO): NO